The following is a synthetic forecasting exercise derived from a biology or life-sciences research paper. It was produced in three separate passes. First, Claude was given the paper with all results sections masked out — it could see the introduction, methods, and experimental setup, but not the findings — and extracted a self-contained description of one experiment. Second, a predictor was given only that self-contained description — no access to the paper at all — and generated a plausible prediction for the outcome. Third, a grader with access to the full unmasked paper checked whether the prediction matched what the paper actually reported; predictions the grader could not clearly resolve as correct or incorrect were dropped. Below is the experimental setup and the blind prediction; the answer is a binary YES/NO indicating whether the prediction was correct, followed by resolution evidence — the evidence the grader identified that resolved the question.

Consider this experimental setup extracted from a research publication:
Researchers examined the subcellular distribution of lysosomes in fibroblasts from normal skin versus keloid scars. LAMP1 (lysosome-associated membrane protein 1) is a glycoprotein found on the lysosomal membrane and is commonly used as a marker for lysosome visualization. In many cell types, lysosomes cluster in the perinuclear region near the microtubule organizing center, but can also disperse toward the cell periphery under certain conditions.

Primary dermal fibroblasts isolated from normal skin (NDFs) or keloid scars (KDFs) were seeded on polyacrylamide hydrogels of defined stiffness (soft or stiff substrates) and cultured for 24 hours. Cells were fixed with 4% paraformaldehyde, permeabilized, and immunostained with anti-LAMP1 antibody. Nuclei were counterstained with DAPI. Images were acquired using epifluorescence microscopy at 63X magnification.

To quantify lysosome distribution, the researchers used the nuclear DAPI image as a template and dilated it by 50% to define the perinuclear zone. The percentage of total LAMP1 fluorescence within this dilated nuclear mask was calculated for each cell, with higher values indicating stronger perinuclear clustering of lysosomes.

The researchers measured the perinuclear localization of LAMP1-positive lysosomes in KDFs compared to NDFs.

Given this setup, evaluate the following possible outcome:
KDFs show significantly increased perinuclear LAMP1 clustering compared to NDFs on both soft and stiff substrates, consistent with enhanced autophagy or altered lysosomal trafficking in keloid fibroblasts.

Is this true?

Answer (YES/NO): NO